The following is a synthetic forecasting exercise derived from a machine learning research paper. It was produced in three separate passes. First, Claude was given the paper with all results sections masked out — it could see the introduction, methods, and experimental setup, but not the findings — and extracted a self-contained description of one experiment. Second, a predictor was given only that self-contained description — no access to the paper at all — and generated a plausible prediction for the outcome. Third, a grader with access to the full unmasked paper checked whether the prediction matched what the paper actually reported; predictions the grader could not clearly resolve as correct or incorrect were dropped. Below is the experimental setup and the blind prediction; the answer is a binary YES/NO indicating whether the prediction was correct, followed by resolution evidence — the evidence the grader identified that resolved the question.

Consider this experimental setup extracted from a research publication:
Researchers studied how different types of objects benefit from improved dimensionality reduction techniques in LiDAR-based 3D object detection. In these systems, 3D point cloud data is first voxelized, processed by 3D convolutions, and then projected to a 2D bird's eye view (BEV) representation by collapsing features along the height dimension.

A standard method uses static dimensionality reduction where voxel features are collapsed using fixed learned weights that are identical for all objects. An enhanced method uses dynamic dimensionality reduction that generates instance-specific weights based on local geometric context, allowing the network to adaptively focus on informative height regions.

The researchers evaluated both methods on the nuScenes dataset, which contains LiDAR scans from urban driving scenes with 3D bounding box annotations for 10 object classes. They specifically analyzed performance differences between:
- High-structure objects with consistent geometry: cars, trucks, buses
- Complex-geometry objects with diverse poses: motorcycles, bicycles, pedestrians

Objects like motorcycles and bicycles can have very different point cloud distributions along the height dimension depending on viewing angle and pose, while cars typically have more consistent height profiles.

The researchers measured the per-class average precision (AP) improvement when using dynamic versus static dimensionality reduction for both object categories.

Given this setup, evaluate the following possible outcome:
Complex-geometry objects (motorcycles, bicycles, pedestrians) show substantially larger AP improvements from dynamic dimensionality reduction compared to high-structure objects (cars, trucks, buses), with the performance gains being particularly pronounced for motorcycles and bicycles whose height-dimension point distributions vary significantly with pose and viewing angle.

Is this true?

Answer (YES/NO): YES